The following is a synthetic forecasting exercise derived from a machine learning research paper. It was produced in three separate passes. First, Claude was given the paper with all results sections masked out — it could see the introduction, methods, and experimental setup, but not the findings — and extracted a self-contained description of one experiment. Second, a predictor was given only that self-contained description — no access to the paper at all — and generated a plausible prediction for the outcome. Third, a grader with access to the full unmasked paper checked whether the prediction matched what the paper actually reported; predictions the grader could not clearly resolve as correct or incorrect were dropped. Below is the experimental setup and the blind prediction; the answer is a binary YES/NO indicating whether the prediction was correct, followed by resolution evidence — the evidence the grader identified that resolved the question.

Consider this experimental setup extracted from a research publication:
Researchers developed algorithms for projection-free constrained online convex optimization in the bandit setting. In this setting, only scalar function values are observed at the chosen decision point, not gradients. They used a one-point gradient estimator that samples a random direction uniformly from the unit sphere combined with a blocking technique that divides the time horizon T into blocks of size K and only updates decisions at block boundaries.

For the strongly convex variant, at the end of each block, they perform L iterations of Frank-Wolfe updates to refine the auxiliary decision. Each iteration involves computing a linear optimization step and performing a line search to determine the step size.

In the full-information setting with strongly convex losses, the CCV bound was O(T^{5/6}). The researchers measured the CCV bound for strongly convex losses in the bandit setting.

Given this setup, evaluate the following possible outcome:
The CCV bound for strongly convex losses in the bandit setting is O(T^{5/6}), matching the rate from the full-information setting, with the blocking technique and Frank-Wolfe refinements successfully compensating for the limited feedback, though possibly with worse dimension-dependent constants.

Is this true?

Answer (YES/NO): NO